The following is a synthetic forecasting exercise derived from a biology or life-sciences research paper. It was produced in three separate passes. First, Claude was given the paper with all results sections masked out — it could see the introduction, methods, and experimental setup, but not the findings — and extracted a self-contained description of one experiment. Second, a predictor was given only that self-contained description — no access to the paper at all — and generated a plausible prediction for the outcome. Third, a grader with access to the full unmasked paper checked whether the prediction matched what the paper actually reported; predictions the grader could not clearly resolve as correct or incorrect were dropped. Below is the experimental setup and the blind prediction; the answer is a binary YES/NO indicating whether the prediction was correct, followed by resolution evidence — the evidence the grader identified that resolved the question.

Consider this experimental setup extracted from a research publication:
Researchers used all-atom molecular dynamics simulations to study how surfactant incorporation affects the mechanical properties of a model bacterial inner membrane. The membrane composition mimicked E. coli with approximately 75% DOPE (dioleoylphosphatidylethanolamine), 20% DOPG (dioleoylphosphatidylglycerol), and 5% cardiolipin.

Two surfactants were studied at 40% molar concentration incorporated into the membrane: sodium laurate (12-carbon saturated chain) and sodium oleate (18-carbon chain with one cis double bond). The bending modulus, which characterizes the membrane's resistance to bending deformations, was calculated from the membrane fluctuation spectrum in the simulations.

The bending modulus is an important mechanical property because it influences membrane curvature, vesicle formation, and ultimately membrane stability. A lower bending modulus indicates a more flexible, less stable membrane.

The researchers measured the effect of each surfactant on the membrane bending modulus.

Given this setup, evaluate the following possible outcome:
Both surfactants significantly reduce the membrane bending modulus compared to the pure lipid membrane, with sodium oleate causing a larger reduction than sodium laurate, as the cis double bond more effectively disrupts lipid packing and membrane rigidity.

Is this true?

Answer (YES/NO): NO